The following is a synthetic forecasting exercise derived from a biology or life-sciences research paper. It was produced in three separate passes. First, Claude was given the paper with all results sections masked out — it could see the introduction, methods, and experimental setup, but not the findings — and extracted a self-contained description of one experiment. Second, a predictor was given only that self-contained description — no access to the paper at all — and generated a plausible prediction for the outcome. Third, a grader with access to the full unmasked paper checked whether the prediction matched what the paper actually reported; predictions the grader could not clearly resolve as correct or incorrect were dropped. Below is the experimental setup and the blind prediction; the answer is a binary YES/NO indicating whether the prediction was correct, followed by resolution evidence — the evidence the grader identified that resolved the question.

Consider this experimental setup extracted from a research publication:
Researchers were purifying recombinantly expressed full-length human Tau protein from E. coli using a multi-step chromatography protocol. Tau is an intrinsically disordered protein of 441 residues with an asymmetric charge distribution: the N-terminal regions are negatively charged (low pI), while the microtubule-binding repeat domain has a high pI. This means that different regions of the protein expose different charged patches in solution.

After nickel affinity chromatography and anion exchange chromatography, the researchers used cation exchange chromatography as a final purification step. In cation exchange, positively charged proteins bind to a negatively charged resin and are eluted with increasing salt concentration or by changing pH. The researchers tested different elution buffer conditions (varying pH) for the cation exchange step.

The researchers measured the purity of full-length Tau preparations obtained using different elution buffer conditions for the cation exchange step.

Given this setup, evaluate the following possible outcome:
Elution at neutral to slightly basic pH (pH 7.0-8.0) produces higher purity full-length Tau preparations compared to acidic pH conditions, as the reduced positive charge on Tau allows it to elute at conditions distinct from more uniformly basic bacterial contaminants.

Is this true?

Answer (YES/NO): YES